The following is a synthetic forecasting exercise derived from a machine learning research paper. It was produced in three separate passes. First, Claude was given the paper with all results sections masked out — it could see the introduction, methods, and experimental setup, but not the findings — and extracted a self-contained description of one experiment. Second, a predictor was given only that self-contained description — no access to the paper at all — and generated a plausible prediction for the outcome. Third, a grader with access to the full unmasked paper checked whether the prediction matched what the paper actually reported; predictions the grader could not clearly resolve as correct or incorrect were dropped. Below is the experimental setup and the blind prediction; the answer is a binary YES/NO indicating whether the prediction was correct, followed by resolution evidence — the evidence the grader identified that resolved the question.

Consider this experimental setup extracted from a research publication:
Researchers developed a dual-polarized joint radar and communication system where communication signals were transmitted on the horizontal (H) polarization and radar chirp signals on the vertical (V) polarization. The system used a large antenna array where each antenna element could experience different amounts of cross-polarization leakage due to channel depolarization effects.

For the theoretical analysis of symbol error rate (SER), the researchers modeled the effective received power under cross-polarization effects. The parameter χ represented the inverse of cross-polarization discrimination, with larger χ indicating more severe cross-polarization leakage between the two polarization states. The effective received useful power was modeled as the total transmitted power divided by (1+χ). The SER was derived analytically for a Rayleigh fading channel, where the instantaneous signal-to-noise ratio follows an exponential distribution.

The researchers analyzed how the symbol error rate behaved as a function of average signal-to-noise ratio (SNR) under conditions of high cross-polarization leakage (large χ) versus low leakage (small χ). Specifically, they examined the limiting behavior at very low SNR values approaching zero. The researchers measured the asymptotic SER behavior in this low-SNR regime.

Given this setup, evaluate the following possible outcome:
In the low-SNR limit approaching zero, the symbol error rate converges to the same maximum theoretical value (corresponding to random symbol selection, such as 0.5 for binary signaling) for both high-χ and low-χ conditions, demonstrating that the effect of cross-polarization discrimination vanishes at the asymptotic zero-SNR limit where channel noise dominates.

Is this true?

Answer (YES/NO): YES